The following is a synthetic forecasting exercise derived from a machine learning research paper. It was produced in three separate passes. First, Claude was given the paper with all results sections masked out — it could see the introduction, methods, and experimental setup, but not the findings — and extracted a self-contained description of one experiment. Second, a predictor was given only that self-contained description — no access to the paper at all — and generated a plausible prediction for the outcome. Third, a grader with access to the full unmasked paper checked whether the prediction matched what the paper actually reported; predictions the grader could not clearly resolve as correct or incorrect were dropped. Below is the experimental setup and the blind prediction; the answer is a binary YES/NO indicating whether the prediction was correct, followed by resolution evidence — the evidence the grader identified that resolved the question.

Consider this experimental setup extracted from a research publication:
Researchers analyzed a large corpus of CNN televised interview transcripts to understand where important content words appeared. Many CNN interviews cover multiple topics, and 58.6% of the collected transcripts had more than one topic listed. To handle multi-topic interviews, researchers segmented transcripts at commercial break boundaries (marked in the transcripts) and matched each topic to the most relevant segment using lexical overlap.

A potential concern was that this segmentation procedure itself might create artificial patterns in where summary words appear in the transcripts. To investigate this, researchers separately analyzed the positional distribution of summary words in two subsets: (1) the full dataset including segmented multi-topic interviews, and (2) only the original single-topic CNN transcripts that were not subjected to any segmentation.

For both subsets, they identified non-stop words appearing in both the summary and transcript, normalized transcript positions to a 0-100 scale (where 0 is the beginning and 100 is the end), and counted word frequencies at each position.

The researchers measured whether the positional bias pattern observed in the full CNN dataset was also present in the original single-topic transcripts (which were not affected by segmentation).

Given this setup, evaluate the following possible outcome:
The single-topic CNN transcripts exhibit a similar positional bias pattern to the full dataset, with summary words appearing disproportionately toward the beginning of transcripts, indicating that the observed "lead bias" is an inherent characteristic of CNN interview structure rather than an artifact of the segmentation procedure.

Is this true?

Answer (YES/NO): YES